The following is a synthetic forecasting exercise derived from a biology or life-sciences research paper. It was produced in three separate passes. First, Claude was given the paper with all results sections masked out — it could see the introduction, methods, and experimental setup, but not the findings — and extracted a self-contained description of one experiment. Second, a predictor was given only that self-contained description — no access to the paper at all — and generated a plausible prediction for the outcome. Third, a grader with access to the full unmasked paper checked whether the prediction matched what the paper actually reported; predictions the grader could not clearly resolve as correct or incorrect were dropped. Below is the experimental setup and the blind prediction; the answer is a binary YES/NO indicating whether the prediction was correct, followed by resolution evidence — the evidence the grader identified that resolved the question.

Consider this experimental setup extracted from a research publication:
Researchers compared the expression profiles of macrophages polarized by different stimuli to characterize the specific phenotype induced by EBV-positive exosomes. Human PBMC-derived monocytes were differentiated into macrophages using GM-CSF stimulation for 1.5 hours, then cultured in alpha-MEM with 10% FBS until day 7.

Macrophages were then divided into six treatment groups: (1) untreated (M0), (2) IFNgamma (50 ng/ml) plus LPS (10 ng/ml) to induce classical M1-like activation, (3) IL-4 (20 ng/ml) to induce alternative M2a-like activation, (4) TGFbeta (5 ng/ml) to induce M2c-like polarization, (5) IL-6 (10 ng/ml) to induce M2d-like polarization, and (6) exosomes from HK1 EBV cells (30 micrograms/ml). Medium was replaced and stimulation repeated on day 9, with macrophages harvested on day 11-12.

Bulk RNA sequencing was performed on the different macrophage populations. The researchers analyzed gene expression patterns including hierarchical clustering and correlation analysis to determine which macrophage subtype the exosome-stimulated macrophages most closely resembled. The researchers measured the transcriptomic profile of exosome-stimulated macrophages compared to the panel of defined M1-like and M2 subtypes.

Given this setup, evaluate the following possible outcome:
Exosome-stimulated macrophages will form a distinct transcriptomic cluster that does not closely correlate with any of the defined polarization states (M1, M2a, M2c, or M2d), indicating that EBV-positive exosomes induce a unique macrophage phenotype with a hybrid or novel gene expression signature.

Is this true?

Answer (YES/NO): NO